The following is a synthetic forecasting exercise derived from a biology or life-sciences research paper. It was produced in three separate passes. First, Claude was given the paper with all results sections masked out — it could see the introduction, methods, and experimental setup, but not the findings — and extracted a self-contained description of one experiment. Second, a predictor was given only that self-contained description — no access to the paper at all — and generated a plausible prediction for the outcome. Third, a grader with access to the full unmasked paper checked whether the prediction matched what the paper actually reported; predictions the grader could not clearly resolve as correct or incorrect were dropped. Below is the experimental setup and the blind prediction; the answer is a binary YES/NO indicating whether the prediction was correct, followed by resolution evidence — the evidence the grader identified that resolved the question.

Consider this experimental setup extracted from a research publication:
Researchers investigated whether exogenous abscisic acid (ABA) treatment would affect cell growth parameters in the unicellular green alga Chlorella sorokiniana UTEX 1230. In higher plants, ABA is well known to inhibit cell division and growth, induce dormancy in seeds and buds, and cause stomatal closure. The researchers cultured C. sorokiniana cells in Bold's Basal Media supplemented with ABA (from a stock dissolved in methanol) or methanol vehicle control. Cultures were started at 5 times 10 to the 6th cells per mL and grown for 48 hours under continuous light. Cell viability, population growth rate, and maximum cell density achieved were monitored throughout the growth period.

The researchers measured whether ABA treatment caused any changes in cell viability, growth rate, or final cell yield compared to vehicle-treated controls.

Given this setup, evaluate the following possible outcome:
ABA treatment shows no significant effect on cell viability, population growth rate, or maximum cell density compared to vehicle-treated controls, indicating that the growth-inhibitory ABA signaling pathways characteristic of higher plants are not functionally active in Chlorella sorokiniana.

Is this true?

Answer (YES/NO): YES